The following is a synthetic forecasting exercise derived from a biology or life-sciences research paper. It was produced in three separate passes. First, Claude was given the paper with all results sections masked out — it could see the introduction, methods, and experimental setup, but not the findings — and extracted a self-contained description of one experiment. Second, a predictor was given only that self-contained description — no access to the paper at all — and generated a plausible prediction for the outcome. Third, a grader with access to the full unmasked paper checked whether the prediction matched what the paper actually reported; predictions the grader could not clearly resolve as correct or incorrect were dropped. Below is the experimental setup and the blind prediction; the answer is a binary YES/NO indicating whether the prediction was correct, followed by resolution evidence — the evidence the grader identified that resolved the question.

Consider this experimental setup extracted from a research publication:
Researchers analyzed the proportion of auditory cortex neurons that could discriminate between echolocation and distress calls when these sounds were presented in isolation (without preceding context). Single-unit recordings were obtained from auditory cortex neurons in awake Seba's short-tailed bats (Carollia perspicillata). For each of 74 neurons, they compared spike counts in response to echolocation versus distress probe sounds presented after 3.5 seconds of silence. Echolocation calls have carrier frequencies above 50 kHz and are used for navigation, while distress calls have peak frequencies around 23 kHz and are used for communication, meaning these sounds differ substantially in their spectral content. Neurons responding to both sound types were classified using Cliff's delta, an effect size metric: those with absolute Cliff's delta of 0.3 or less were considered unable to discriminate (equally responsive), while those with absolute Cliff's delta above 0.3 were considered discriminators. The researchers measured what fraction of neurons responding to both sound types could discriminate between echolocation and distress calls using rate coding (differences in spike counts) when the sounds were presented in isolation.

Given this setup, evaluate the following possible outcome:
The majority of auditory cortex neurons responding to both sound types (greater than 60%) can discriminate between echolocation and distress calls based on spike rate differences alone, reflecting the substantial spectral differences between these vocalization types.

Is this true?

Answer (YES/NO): NO